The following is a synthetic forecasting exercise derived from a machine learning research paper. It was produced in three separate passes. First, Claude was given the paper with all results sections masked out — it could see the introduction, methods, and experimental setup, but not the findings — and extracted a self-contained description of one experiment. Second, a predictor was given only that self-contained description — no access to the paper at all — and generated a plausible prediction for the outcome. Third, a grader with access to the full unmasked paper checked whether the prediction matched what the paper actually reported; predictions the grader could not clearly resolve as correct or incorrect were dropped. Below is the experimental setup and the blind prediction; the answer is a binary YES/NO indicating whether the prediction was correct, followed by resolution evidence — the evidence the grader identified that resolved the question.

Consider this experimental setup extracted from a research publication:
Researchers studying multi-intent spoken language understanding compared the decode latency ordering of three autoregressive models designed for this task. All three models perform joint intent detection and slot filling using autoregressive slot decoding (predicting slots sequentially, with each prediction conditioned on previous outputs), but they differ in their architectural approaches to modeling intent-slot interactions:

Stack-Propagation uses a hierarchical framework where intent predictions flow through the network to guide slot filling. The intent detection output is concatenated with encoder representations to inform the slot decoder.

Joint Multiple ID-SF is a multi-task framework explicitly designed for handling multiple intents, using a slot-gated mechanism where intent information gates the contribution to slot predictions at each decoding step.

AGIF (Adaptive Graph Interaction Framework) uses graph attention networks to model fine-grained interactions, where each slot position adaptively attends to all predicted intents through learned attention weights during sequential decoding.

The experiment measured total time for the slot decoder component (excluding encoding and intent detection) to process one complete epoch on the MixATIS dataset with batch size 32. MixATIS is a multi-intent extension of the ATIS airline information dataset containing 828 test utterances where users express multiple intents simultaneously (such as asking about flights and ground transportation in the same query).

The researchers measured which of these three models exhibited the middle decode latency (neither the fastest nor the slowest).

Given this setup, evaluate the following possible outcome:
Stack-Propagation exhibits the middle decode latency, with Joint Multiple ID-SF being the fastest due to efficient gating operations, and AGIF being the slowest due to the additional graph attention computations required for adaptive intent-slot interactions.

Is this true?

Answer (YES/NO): NO